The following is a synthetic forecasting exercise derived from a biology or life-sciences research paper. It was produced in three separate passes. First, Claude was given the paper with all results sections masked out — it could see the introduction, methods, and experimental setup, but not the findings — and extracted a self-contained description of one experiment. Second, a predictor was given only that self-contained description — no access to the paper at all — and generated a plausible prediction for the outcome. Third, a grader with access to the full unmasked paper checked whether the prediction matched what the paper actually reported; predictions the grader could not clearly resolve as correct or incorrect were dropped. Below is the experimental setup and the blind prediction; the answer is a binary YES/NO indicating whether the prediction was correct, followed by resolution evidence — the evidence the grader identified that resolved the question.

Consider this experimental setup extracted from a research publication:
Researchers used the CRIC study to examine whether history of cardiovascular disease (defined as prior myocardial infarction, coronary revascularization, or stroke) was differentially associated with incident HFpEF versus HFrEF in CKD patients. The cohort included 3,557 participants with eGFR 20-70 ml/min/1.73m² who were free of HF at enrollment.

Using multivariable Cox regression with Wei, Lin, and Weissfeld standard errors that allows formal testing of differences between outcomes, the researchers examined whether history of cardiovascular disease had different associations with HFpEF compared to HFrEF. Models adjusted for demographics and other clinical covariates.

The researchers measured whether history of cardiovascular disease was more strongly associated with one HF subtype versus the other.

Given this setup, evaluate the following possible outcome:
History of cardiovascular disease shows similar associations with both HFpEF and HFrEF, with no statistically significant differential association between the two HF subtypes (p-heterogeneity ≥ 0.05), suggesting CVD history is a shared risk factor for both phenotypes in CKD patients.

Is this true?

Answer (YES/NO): YES